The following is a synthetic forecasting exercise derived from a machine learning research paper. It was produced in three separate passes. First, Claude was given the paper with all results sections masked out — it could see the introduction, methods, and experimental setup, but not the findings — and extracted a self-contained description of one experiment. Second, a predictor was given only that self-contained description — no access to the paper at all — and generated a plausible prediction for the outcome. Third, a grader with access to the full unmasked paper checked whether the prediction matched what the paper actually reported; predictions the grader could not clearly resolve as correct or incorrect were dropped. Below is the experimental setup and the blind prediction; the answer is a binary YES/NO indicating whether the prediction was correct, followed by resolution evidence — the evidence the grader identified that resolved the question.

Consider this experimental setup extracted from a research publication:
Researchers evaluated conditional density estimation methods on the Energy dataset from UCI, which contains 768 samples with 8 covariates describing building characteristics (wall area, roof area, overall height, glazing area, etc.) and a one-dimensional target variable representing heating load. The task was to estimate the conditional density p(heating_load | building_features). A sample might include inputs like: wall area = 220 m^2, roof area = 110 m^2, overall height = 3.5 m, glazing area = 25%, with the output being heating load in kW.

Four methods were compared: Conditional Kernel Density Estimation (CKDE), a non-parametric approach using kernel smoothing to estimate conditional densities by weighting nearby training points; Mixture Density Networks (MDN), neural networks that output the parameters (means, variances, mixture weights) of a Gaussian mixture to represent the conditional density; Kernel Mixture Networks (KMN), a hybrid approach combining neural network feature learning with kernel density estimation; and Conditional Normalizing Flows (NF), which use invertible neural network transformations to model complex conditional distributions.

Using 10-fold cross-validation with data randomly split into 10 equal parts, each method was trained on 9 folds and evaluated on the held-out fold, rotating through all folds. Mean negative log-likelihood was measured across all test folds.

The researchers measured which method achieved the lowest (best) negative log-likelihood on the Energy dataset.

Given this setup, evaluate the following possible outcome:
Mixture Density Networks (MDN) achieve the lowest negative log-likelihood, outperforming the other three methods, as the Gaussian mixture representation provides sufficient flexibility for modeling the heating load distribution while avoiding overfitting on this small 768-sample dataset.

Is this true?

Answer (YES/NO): NO